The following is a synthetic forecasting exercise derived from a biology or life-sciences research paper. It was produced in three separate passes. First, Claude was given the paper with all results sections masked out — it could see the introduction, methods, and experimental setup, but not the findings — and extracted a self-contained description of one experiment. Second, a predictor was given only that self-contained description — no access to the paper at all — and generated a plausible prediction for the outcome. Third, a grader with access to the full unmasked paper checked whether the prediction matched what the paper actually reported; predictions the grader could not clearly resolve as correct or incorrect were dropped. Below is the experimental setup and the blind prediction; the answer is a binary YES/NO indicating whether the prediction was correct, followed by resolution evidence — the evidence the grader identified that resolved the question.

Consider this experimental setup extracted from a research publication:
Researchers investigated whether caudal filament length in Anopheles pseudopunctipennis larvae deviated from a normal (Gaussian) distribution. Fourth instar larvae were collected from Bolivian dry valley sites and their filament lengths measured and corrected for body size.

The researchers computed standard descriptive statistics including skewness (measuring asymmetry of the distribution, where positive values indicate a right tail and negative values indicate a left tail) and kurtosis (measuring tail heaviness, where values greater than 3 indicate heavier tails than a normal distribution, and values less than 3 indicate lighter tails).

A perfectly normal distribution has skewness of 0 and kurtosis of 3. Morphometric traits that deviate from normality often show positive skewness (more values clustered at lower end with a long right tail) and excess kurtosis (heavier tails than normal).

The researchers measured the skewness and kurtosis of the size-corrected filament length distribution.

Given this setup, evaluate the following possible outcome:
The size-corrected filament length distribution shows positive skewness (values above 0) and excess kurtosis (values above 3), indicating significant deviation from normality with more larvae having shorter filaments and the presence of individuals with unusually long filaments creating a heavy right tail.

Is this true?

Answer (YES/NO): NO